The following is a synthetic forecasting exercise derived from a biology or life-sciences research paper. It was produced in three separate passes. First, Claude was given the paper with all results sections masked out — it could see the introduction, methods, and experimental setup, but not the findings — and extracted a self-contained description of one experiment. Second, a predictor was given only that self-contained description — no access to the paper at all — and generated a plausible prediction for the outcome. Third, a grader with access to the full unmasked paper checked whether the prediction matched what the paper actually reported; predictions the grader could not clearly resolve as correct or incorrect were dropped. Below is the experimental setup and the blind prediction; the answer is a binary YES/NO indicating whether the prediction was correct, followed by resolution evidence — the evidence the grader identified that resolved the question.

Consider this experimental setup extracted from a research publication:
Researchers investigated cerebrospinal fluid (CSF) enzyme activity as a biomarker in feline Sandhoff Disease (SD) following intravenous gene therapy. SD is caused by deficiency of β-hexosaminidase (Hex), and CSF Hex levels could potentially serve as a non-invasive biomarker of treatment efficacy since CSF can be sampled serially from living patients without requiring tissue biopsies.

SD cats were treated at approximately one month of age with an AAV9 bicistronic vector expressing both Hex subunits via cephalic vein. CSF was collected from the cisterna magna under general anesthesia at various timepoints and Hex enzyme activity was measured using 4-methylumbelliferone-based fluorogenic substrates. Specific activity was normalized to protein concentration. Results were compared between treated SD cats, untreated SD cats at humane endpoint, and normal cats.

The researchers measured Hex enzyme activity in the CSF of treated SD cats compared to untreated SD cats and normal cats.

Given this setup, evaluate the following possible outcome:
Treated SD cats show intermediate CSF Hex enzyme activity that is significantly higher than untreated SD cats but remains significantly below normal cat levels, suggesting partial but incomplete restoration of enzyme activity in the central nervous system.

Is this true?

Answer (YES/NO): NO